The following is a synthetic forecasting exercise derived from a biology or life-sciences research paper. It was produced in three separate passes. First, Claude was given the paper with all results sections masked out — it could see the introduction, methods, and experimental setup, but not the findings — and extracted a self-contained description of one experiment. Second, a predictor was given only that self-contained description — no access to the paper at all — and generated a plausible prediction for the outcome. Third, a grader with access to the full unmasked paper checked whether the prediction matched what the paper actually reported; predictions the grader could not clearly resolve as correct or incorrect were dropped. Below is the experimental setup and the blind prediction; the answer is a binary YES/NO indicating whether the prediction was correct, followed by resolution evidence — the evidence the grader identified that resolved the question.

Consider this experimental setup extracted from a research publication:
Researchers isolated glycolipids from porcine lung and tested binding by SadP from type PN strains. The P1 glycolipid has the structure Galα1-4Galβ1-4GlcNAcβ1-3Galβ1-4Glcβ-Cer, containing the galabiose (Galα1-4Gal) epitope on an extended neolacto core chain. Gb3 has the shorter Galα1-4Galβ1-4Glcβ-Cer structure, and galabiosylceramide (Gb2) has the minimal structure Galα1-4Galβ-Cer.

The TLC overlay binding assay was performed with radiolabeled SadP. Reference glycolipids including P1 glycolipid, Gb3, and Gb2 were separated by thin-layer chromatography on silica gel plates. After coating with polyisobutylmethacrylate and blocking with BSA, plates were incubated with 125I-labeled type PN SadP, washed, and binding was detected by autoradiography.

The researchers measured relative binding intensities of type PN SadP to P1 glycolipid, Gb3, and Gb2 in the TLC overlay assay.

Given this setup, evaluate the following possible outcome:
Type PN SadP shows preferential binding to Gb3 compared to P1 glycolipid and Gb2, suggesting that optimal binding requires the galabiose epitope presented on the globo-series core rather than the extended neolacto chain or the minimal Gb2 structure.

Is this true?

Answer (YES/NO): NO